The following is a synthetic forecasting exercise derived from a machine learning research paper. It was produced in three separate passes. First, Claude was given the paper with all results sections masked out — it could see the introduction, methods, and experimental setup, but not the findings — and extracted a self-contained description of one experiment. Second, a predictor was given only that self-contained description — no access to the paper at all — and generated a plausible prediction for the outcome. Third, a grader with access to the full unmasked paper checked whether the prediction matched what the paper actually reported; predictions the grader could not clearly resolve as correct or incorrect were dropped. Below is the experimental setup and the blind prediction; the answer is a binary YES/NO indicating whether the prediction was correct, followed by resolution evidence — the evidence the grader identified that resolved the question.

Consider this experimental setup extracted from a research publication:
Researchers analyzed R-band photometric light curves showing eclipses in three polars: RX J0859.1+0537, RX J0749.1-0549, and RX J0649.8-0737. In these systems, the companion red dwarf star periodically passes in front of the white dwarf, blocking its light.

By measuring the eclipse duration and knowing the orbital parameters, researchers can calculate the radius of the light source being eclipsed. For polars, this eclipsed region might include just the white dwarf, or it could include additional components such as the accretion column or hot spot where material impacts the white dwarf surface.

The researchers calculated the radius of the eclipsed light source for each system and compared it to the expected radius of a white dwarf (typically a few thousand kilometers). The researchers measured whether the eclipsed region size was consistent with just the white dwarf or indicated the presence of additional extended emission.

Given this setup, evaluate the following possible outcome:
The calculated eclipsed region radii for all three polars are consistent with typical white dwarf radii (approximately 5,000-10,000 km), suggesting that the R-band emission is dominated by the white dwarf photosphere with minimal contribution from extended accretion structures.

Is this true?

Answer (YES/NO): NO